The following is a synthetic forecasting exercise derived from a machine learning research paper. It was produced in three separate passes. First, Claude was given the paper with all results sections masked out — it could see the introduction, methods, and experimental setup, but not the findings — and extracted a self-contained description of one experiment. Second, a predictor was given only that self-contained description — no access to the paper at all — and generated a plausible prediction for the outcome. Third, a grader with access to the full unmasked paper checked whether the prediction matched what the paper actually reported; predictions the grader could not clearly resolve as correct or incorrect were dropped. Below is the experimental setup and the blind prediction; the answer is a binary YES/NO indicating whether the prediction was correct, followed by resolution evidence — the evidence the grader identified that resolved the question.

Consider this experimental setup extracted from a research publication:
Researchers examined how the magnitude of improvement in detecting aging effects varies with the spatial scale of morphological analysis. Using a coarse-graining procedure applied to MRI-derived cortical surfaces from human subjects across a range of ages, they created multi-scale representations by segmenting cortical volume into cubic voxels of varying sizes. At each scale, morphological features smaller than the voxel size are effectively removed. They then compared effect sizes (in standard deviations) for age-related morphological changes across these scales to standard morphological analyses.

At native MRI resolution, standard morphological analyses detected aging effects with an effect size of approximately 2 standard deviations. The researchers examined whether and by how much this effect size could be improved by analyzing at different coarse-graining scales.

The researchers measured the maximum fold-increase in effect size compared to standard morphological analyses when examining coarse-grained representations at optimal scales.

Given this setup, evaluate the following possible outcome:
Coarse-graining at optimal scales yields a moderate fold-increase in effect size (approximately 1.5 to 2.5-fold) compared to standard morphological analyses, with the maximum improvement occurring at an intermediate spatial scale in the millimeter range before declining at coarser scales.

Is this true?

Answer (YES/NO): NO